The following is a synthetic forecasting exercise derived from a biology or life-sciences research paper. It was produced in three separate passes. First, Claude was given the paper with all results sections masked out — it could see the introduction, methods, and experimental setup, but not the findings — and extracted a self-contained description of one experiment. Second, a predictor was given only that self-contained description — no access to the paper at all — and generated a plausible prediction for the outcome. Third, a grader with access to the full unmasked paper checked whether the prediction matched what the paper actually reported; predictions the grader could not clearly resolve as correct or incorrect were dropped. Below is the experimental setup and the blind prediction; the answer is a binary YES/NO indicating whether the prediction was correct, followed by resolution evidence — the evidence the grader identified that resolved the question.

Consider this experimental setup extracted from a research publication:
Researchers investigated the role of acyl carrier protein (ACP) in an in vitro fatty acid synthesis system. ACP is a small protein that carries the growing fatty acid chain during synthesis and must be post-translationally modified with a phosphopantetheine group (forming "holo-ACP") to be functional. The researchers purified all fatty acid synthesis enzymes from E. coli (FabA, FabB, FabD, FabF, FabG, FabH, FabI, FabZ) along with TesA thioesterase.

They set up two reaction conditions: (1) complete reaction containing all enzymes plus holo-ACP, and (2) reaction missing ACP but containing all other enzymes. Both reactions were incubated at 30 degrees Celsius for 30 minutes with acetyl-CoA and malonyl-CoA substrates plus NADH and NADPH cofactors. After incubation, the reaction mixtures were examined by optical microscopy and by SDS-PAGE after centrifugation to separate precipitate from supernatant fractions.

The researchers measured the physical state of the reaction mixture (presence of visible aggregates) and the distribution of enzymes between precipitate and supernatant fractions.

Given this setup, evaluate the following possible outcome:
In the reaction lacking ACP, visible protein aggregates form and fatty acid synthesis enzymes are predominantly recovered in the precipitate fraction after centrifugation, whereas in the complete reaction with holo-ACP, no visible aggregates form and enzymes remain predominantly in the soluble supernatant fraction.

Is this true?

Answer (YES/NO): NO